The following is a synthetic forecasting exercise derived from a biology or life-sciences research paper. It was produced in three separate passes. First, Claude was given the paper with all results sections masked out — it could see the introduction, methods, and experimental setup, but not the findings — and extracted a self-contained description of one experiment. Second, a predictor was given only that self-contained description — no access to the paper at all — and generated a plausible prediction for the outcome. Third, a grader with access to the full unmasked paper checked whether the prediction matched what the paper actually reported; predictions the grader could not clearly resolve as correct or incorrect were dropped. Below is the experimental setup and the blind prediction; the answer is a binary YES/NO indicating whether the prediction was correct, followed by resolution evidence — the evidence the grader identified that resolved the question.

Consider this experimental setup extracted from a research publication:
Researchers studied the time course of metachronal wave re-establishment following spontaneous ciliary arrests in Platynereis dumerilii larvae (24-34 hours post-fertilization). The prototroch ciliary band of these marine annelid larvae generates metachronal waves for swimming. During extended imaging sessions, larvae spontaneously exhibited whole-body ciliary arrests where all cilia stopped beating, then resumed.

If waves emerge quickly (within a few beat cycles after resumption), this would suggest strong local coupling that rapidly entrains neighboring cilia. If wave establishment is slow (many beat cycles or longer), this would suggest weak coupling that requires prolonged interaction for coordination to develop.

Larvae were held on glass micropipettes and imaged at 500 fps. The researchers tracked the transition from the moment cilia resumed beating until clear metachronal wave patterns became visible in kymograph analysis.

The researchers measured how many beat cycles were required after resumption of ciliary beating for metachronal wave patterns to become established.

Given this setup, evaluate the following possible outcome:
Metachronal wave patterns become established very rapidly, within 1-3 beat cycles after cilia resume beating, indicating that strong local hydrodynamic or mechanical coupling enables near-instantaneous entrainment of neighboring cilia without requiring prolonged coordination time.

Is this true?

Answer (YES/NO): NO